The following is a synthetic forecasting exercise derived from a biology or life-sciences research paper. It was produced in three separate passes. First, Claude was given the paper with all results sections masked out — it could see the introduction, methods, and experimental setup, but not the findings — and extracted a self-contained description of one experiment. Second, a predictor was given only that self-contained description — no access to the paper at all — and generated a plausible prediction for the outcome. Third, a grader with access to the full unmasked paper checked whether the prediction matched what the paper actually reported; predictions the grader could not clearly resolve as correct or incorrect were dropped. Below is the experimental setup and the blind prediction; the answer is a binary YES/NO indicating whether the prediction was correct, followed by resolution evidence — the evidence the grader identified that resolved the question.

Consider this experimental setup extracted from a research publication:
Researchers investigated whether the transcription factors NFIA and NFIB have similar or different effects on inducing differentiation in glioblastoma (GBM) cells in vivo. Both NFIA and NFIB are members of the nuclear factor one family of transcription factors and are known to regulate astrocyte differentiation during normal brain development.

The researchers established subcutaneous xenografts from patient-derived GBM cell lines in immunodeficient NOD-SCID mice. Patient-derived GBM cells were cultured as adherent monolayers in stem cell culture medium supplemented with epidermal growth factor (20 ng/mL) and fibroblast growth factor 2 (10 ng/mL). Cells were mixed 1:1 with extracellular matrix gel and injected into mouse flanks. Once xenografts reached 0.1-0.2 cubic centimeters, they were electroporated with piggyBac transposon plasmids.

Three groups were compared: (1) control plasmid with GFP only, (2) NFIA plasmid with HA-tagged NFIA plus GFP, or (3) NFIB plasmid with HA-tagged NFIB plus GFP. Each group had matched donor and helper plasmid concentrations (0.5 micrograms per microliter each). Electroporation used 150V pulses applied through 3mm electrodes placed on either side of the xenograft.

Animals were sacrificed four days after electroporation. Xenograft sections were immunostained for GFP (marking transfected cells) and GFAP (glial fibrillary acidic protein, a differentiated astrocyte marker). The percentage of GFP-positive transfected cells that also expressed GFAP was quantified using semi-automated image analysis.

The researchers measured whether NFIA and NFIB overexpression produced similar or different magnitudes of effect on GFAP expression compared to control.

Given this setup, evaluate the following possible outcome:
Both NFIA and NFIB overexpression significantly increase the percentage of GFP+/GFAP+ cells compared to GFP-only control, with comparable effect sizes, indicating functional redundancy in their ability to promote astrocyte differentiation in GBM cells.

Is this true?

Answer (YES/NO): YES